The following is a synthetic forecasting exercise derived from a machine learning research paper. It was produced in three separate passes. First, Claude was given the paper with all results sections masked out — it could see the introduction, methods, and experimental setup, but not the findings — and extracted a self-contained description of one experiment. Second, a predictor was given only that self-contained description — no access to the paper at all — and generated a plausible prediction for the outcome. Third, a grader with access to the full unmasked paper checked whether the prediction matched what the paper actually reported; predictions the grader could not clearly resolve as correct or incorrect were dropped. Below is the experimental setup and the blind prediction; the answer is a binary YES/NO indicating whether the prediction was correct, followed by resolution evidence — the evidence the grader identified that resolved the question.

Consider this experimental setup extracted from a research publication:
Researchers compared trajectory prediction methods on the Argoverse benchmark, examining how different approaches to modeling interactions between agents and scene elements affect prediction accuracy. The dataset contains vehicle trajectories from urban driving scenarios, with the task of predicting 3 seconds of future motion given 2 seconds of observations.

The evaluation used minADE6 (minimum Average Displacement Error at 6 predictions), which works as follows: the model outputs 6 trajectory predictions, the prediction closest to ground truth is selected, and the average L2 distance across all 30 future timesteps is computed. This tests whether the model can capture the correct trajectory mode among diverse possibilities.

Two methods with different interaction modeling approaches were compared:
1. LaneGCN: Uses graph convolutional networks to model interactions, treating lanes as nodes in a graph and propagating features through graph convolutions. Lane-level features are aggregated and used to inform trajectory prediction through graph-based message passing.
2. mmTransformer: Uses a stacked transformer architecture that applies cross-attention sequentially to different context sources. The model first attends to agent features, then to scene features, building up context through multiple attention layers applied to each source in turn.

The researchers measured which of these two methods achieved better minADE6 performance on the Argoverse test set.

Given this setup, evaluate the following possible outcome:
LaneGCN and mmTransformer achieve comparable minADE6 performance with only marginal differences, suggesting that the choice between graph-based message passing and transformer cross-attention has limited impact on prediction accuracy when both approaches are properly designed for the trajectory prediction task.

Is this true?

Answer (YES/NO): NO